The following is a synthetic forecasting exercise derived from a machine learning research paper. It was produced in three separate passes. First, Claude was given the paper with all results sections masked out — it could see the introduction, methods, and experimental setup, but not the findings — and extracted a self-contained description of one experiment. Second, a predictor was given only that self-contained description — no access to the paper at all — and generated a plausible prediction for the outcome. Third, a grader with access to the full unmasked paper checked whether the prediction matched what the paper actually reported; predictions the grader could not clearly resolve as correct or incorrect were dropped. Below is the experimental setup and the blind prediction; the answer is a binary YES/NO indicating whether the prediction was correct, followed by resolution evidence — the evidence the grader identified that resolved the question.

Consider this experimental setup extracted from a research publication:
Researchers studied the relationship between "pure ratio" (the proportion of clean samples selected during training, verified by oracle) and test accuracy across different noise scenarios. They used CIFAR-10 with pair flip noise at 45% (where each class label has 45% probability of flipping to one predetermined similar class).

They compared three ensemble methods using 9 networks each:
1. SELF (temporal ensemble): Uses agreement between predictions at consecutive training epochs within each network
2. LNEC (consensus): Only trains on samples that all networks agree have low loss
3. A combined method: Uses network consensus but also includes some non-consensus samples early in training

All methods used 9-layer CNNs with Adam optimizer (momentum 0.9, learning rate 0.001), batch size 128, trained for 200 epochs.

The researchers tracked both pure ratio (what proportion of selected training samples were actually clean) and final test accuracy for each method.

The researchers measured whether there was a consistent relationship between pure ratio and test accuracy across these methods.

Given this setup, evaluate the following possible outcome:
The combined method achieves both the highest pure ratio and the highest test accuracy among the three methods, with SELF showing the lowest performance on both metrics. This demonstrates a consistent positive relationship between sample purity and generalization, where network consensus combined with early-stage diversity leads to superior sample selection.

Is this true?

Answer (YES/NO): YES